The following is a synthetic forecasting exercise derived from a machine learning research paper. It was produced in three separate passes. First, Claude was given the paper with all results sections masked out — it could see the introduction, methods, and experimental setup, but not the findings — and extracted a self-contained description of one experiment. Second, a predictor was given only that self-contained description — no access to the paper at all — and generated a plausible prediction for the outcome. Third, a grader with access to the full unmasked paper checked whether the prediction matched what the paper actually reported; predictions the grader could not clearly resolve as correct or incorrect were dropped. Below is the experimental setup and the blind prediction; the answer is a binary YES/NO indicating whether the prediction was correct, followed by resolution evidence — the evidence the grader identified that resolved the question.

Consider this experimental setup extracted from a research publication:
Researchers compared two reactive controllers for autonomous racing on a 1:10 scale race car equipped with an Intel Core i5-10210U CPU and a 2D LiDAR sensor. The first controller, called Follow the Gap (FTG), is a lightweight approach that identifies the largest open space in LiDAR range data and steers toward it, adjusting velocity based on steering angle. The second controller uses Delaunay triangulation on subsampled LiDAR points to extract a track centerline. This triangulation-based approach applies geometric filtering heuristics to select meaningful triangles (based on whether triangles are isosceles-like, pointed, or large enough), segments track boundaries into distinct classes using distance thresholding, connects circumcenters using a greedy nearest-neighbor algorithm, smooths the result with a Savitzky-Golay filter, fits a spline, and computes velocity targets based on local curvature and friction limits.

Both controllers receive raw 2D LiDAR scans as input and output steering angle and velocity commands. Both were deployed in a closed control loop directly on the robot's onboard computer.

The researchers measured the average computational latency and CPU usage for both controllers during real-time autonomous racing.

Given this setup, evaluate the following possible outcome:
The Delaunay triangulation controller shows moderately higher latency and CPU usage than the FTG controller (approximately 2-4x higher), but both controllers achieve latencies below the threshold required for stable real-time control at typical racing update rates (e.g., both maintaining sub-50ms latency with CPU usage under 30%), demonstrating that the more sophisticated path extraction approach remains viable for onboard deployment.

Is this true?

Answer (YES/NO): NO